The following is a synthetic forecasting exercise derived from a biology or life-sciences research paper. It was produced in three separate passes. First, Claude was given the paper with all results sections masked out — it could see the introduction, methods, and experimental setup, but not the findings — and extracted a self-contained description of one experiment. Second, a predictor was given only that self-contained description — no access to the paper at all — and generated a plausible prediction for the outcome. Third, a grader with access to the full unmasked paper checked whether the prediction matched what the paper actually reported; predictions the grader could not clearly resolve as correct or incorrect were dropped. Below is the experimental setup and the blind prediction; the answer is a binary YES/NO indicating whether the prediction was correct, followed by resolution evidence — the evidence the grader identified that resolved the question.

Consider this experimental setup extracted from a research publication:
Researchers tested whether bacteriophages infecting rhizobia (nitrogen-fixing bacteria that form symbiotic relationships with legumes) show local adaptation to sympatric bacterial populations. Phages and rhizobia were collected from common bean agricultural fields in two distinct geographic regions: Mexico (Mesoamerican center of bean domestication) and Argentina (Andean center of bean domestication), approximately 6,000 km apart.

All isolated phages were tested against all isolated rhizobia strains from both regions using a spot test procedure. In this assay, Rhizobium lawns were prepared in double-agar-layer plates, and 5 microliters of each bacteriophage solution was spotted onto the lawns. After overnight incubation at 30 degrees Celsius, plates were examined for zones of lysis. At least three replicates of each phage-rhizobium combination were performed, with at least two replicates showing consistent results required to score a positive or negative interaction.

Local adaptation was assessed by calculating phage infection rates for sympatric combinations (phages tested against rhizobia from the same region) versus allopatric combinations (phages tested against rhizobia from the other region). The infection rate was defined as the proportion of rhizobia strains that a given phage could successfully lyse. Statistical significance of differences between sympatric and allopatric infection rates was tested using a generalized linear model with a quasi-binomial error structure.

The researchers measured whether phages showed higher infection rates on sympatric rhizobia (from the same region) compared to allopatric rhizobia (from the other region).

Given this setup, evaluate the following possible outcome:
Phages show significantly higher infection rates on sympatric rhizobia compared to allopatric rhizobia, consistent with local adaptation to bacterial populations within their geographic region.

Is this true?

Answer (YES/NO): YES